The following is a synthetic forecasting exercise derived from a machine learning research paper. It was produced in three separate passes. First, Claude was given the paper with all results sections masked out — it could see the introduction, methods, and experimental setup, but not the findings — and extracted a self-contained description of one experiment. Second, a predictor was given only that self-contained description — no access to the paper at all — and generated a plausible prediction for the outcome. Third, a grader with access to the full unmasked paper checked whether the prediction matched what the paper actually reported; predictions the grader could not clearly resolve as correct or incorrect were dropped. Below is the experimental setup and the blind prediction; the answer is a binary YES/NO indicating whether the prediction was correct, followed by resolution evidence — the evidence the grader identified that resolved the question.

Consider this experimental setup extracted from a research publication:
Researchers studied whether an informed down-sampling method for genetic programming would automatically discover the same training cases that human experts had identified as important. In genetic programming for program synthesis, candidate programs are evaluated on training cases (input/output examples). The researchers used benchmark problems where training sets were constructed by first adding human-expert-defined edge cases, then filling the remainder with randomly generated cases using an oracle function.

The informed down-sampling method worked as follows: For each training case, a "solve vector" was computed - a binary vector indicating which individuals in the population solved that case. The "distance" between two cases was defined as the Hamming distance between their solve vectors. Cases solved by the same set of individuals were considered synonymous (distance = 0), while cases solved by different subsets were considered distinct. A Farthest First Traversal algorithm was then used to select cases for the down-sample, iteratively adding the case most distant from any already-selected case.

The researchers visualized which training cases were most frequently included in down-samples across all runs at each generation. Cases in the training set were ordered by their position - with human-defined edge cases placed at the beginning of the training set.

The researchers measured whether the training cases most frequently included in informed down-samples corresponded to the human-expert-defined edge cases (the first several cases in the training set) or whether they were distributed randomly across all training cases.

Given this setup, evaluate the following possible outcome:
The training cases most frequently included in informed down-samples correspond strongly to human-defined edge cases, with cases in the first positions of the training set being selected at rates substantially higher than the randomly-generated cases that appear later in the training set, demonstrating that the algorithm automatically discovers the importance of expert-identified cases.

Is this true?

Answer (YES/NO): YES